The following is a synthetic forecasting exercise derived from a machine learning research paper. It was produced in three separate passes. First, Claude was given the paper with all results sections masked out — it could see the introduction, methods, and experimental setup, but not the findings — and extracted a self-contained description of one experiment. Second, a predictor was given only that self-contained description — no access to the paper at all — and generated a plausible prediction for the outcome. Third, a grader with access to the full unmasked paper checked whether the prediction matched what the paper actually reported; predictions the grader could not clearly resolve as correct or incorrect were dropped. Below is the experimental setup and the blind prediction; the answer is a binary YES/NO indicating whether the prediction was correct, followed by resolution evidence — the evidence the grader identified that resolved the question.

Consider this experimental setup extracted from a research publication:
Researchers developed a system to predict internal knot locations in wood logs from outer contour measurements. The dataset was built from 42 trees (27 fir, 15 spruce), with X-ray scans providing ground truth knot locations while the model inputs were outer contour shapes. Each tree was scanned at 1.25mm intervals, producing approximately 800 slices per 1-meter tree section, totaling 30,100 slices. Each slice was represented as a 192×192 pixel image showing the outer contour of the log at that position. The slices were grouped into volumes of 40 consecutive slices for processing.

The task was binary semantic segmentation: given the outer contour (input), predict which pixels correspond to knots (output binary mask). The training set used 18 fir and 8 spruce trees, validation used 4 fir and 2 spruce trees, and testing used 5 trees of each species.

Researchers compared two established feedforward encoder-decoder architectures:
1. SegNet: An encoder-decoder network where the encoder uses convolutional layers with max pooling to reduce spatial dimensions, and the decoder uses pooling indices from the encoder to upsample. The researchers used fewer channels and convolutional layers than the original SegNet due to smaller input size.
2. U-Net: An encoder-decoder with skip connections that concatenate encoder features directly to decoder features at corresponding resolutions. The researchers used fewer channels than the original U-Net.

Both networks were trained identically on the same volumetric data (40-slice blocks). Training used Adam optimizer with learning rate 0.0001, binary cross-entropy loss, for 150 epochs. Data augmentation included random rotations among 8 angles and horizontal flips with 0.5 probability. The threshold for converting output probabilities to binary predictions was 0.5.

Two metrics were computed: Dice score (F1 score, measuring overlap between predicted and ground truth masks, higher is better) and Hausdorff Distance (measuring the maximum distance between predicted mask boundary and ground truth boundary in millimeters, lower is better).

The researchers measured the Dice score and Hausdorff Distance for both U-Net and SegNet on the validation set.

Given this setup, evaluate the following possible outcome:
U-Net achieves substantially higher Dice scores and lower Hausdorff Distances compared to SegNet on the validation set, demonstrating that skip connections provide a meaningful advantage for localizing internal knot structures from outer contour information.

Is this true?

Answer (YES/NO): NO